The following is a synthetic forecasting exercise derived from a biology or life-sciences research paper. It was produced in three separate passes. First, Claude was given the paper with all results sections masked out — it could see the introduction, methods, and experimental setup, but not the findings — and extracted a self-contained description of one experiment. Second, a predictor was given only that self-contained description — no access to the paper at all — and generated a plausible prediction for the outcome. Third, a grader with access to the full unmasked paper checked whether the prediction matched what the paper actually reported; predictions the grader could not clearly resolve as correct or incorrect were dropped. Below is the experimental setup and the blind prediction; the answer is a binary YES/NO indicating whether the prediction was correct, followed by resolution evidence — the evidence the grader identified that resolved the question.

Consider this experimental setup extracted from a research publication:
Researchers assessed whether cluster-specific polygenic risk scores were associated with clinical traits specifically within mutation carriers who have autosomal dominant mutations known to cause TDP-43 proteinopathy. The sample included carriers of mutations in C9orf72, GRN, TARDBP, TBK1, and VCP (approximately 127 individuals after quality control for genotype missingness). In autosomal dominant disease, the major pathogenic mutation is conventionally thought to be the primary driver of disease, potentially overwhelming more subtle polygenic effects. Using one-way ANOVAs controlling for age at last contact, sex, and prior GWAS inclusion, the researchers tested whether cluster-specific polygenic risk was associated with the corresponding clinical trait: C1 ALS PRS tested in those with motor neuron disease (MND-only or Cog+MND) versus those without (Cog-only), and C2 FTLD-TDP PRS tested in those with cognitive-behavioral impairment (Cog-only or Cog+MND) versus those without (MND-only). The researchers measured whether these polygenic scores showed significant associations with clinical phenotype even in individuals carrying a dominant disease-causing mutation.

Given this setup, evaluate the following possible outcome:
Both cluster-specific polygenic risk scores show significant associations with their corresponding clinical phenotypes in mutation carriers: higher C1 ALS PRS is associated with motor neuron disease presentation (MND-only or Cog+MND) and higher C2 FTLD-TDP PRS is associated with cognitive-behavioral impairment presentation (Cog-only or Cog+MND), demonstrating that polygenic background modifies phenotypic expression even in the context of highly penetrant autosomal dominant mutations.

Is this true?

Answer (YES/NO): YES